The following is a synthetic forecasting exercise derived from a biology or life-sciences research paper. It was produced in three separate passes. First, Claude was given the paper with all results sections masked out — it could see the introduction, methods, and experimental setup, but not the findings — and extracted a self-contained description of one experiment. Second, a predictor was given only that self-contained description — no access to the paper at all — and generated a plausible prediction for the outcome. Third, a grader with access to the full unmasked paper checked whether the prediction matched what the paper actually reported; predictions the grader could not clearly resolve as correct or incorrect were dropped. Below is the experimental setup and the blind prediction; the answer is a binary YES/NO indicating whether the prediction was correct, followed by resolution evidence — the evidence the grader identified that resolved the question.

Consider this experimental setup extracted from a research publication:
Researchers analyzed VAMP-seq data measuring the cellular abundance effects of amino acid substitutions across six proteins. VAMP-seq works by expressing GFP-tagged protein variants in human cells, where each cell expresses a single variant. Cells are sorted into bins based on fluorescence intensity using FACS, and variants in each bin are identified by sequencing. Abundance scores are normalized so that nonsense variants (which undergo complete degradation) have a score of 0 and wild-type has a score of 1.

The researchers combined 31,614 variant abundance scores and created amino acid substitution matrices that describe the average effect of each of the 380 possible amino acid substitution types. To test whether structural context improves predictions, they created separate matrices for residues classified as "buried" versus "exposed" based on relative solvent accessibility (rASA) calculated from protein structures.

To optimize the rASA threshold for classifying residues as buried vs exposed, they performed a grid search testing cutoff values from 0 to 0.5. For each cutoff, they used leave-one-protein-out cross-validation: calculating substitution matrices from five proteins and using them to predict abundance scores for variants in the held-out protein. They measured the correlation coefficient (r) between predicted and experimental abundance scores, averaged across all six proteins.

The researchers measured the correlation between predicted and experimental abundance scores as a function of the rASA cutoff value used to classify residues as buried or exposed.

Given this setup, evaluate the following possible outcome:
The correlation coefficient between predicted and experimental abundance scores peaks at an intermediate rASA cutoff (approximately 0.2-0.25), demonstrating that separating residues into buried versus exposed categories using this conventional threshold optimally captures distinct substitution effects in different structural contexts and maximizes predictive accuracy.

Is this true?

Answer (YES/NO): NO